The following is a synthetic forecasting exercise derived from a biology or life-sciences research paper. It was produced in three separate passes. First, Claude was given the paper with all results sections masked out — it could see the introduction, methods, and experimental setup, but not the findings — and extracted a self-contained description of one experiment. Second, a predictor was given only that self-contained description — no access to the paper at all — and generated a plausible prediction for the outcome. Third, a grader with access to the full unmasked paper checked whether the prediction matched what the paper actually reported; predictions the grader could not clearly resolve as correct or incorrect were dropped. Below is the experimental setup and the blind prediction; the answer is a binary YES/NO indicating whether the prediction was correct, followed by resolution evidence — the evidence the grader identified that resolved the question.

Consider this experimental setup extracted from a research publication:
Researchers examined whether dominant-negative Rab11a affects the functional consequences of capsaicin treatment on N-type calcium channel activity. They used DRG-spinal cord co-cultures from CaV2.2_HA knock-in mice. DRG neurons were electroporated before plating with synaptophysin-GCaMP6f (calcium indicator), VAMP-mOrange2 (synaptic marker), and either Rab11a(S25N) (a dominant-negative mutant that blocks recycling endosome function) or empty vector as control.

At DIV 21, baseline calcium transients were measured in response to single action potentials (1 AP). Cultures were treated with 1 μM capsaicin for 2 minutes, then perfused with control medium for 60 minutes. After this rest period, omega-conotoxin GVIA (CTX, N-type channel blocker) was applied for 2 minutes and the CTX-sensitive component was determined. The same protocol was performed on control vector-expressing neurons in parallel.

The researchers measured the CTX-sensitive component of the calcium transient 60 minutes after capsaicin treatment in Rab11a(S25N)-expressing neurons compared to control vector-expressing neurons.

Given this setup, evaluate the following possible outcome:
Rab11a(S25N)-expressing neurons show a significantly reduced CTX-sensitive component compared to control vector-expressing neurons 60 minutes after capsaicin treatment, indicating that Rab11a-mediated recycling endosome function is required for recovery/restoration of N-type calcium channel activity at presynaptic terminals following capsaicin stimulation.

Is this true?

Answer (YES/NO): NO